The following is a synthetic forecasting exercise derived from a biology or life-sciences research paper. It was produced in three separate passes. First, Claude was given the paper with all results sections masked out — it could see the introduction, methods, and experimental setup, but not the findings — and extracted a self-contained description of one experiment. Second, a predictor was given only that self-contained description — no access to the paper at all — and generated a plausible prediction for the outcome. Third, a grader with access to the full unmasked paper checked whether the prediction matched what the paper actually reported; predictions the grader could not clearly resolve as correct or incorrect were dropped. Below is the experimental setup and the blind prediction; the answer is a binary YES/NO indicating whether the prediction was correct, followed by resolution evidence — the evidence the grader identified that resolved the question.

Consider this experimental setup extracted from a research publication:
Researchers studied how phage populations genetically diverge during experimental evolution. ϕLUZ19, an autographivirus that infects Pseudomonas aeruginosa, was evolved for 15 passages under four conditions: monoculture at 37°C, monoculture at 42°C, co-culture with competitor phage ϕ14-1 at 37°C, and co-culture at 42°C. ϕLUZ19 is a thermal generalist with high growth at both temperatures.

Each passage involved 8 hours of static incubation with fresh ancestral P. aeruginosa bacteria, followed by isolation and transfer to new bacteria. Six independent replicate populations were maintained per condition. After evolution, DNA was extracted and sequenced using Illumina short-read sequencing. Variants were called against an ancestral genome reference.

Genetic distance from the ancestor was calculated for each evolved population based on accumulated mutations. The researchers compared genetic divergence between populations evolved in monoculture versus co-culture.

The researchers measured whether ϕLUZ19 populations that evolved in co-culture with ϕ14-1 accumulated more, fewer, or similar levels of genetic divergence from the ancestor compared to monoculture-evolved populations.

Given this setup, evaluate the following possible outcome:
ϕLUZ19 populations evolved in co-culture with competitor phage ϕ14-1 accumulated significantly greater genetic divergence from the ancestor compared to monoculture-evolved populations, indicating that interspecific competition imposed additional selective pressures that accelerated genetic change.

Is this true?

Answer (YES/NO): NO